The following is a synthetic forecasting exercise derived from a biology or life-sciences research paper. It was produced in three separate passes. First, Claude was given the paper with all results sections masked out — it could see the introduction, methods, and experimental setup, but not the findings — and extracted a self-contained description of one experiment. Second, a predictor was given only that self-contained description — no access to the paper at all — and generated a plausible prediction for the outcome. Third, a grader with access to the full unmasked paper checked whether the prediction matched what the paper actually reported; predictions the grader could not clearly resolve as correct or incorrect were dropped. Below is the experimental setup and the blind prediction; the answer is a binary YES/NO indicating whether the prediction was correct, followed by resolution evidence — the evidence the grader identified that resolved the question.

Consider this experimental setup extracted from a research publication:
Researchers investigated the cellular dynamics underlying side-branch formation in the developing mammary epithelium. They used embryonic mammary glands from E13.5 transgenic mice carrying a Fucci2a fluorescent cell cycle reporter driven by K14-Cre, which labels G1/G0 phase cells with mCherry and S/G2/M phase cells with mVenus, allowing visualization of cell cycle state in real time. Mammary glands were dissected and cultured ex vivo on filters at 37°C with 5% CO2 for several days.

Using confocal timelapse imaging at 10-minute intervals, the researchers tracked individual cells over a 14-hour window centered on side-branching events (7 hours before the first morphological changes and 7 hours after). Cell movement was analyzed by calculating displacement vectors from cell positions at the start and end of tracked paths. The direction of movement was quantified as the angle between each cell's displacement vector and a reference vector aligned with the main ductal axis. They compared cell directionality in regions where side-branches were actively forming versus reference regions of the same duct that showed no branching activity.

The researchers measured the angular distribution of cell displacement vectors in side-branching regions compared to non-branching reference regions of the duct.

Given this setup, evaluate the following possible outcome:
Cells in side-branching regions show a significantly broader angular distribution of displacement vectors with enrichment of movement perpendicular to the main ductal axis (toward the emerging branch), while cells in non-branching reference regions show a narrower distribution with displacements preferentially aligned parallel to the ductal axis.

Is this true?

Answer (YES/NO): NO